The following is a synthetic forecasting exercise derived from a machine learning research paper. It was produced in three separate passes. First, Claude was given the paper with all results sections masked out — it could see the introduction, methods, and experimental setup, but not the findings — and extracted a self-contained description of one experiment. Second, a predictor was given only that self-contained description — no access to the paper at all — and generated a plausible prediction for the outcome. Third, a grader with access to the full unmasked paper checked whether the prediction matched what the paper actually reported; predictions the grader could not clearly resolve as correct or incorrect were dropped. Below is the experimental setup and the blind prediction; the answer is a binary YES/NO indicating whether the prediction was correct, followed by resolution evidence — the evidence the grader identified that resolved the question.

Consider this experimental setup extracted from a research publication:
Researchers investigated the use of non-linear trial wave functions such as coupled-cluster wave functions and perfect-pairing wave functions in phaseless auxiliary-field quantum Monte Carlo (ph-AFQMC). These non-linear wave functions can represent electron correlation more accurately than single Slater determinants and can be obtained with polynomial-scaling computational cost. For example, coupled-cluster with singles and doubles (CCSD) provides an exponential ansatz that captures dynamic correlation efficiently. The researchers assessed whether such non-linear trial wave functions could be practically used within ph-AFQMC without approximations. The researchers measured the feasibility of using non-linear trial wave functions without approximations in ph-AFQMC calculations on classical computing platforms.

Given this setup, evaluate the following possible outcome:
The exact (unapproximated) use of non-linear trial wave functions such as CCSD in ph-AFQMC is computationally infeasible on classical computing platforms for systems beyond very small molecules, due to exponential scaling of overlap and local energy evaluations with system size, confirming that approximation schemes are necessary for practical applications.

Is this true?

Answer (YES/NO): YES